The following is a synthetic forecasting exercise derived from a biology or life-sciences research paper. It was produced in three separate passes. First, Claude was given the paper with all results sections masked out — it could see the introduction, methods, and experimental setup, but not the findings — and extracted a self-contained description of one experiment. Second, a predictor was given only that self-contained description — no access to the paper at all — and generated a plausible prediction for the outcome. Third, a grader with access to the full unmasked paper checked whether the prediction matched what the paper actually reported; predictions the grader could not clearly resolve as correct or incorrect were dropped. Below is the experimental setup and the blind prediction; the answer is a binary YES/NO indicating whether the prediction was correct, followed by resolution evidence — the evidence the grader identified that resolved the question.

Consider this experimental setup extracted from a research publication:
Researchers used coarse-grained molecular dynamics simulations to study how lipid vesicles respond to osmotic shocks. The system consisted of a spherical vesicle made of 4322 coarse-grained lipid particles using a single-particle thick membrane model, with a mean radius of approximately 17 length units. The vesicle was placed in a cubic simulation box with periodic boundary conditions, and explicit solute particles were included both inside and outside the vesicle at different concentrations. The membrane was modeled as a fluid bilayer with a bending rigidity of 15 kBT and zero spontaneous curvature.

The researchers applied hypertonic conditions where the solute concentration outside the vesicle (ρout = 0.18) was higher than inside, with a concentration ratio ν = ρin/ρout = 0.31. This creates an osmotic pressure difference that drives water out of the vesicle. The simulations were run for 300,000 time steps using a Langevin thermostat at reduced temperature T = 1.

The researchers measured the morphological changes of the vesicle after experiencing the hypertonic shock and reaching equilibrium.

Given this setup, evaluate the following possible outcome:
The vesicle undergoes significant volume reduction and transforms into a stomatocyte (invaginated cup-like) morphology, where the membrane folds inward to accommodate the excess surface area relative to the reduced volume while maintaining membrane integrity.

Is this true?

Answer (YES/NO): NO